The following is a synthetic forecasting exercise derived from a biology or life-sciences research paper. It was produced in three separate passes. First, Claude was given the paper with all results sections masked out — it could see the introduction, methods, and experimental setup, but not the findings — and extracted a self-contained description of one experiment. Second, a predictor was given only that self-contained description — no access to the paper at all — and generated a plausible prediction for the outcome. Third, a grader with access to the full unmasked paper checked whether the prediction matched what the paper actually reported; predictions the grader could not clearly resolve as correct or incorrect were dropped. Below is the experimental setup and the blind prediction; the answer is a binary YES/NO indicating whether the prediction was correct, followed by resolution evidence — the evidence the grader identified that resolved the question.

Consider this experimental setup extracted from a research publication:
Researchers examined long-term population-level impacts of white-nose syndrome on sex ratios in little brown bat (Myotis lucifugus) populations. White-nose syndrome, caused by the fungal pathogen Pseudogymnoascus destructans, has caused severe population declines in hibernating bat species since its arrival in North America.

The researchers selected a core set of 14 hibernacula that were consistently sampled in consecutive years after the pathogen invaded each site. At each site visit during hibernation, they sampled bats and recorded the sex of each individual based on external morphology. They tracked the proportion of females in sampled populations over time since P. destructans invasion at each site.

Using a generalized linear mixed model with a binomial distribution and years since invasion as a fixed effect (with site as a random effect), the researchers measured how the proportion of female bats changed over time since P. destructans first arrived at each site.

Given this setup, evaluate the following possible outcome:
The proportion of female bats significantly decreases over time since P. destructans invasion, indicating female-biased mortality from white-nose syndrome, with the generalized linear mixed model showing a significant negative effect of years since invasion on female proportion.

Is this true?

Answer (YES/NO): YES